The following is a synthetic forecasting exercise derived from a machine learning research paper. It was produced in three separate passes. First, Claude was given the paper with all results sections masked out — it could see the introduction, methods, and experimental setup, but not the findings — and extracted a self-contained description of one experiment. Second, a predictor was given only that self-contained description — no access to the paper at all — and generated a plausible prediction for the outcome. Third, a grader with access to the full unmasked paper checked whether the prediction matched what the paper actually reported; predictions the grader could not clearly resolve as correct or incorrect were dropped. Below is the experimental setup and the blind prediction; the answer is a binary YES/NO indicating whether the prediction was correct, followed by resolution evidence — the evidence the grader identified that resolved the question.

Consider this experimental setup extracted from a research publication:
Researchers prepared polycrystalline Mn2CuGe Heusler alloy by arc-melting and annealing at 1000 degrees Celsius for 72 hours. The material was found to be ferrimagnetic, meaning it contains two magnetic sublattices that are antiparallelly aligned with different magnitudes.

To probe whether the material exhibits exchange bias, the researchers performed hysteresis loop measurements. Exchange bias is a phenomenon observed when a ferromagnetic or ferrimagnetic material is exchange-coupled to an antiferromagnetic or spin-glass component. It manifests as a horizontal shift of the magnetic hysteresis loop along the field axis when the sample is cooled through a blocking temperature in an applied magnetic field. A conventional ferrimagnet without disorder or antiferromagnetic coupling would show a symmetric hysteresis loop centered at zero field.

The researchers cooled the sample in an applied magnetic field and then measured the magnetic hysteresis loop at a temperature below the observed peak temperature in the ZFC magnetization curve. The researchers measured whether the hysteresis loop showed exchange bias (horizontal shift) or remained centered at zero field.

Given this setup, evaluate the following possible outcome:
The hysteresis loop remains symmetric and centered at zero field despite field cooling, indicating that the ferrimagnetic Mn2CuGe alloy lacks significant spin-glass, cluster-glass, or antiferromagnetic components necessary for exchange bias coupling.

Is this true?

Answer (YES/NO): NO